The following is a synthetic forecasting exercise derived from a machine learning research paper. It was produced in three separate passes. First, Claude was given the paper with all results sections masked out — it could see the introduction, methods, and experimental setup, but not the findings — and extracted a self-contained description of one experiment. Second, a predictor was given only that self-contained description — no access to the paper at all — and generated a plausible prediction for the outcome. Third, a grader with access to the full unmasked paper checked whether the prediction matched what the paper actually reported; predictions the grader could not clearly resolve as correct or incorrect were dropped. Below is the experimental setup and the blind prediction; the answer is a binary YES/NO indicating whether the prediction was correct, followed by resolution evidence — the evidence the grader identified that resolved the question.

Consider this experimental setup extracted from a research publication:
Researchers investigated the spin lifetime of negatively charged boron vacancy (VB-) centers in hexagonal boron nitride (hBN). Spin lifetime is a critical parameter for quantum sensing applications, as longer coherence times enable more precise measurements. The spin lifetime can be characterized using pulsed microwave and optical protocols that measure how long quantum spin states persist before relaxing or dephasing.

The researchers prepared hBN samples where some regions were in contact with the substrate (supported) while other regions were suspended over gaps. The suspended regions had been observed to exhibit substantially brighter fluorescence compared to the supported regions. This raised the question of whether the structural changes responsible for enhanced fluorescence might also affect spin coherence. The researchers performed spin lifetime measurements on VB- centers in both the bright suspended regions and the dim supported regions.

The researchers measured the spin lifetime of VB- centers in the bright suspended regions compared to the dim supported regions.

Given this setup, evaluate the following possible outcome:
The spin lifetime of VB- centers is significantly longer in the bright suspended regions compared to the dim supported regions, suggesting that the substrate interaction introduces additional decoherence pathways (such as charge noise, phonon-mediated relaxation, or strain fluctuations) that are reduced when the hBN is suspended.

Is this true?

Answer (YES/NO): NO